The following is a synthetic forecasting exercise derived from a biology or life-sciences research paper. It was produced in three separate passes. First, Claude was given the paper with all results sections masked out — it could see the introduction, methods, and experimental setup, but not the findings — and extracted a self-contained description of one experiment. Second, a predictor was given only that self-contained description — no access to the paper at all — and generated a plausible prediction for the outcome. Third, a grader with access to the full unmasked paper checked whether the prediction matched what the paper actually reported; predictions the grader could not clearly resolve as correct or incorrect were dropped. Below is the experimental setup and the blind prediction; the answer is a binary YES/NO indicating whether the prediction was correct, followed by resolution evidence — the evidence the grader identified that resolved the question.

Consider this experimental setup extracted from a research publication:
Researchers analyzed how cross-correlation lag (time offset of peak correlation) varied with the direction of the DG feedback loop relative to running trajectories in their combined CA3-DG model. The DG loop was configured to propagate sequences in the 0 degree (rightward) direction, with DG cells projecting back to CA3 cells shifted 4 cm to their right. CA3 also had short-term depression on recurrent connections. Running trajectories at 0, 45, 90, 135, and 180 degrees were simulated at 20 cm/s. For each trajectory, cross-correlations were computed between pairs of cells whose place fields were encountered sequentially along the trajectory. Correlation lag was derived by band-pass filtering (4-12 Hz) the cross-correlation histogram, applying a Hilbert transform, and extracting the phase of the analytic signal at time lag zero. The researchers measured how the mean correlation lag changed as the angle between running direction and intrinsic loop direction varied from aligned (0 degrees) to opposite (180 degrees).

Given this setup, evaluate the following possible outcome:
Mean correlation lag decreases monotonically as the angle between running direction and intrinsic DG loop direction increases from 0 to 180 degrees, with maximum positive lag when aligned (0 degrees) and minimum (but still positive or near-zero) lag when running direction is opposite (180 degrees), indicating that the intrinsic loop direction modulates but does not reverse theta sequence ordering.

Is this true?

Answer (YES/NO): NO